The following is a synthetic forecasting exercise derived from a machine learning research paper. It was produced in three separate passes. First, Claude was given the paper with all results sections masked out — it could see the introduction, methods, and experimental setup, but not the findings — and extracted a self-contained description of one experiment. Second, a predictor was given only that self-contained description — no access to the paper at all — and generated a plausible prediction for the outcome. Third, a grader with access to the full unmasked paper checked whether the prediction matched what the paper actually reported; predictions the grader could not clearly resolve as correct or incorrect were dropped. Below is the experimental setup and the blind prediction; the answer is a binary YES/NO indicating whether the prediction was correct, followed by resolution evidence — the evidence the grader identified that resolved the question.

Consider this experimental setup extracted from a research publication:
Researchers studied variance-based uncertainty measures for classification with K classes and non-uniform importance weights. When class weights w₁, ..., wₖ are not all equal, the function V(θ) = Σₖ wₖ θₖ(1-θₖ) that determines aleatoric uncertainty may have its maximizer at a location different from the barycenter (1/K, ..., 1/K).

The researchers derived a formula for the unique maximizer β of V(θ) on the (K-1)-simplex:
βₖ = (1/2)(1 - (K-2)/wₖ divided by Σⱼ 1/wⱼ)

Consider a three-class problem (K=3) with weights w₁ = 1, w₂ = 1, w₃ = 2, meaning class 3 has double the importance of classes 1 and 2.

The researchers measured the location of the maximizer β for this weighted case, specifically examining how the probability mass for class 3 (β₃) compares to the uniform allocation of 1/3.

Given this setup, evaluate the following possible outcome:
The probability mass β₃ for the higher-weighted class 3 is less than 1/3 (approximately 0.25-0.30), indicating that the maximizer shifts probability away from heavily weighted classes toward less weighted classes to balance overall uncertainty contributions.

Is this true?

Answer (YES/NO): NO